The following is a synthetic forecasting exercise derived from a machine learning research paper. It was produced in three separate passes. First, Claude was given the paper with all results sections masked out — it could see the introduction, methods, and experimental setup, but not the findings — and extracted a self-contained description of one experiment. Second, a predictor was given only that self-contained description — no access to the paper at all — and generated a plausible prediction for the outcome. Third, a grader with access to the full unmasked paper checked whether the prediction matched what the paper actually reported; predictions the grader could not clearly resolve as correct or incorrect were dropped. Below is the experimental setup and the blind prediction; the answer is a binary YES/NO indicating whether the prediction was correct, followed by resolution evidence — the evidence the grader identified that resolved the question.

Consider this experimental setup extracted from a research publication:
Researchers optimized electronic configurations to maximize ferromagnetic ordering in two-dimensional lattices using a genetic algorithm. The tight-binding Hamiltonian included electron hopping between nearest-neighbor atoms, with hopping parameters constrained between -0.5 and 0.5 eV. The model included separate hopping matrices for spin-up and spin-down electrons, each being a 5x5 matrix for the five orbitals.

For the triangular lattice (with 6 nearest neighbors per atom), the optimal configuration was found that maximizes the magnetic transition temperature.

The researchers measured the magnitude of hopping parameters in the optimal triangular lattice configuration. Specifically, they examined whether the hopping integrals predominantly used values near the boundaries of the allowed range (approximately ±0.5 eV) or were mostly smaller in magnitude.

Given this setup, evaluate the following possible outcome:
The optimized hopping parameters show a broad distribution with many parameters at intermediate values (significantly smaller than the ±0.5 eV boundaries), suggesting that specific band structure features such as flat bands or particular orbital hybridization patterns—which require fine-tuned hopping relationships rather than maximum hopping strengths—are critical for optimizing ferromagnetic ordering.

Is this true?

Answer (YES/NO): YES